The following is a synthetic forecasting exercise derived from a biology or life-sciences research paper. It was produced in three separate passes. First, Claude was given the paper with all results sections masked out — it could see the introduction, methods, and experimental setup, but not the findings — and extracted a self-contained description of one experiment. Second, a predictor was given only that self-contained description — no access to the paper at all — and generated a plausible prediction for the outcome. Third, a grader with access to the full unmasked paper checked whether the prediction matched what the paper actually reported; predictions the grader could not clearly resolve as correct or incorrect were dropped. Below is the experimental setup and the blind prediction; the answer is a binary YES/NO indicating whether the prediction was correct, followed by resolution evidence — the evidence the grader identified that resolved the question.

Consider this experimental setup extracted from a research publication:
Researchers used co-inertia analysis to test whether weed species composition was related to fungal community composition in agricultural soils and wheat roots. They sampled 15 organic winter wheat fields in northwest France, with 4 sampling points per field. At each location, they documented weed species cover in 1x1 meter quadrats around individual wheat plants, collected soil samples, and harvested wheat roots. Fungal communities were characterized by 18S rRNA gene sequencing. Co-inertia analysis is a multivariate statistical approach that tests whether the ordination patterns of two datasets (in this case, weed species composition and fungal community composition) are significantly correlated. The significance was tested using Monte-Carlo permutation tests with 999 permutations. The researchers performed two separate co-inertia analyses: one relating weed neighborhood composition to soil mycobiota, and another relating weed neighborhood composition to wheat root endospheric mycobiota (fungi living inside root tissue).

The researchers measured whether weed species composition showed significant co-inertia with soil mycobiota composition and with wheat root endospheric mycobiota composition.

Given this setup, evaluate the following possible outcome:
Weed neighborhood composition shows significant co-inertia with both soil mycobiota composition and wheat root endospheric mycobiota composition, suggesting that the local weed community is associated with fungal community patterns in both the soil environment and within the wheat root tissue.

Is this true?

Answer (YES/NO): NO